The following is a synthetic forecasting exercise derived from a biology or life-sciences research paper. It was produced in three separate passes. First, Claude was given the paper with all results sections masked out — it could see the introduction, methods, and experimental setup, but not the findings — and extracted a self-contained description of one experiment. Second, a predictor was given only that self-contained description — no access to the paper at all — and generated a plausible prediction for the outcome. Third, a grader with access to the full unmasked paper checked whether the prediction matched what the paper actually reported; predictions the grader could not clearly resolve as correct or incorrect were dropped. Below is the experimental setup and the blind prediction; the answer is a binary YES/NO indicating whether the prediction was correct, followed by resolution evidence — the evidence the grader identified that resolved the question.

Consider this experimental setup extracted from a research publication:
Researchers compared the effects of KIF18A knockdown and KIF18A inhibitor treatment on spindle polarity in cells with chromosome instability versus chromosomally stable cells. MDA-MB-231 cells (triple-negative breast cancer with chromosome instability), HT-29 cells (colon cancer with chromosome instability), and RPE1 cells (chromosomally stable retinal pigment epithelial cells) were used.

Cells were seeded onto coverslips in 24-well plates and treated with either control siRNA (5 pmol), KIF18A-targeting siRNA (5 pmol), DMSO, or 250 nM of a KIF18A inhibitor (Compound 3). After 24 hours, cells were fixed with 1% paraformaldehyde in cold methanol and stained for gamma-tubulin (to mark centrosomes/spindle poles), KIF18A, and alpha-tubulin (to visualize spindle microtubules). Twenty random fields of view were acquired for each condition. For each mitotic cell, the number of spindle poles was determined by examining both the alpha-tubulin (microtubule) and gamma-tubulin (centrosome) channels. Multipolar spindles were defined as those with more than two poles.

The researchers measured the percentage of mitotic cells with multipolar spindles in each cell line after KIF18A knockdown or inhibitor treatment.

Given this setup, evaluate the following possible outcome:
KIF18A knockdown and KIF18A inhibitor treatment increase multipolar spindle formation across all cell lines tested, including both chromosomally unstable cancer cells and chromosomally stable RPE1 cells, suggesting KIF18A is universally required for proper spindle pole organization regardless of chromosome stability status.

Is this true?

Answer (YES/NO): NO